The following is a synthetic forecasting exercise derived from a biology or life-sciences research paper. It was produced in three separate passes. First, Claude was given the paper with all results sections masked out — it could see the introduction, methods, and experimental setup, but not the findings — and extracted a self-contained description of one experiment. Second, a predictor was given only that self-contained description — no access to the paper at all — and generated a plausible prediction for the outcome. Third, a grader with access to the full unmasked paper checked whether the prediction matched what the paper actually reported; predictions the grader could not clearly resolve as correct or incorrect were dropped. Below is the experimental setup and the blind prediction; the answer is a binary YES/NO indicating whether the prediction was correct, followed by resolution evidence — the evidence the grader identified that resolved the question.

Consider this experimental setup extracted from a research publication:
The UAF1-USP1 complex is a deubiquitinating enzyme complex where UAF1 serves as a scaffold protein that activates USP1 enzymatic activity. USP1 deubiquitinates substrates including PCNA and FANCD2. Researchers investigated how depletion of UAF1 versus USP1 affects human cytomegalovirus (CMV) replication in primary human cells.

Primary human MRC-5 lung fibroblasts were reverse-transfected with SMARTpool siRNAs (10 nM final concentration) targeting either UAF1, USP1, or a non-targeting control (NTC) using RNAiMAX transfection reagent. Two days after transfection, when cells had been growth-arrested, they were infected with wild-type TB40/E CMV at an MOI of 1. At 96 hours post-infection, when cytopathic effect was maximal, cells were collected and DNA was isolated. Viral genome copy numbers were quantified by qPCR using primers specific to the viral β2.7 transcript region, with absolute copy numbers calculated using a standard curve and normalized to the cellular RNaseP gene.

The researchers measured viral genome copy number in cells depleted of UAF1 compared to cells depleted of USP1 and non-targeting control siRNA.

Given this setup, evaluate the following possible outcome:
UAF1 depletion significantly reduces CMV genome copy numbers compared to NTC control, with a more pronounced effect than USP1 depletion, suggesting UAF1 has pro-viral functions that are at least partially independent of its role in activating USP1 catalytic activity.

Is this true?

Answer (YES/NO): NO